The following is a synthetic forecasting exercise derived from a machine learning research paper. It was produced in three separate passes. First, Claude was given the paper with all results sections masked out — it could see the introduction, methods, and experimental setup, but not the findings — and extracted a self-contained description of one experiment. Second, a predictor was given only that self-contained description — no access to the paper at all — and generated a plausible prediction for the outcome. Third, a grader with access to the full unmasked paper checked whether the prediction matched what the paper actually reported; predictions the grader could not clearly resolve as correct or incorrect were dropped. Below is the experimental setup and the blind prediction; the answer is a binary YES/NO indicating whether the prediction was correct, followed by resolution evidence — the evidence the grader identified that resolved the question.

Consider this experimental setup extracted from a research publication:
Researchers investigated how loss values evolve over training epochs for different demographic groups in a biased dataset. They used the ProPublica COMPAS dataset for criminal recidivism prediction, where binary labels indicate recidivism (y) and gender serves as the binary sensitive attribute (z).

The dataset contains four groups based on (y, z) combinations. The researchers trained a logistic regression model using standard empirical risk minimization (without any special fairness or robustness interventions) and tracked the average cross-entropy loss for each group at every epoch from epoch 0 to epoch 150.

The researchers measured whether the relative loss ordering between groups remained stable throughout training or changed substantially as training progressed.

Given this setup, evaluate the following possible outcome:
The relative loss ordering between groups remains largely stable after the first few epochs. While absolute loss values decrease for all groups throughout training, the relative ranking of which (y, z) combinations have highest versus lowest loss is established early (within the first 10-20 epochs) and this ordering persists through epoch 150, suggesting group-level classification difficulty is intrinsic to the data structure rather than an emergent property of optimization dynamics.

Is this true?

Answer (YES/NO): YES